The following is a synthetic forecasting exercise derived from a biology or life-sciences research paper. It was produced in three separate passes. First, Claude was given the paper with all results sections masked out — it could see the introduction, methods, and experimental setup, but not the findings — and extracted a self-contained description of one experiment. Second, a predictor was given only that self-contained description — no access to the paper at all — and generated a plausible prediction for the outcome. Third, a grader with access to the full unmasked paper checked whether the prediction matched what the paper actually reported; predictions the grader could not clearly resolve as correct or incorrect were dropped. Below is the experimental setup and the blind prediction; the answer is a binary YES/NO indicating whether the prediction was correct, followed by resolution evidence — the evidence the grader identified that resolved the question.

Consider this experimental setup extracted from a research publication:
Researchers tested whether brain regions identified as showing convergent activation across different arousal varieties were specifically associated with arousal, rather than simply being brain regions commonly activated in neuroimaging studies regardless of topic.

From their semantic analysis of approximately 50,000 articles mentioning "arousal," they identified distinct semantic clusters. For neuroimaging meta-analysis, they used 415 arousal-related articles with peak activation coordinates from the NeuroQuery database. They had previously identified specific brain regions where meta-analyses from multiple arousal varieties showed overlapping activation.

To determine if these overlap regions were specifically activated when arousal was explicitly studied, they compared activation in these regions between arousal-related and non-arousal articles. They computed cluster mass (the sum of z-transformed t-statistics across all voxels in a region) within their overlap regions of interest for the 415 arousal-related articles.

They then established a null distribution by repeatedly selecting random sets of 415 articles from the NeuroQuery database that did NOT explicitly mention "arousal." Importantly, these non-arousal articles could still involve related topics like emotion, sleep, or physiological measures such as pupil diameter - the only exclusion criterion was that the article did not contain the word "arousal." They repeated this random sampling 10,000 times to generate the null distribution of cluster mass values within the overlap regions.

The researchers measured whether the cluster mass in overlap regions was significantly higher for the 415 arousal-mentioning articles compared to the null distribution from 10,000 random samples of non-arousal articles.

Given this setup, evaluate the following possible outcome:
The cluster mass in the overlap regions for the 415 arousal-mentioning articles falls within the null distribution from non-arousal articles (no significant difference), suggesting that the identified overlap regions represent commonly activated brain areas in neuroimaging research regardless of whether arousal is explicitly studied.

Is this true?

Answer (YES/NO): NO